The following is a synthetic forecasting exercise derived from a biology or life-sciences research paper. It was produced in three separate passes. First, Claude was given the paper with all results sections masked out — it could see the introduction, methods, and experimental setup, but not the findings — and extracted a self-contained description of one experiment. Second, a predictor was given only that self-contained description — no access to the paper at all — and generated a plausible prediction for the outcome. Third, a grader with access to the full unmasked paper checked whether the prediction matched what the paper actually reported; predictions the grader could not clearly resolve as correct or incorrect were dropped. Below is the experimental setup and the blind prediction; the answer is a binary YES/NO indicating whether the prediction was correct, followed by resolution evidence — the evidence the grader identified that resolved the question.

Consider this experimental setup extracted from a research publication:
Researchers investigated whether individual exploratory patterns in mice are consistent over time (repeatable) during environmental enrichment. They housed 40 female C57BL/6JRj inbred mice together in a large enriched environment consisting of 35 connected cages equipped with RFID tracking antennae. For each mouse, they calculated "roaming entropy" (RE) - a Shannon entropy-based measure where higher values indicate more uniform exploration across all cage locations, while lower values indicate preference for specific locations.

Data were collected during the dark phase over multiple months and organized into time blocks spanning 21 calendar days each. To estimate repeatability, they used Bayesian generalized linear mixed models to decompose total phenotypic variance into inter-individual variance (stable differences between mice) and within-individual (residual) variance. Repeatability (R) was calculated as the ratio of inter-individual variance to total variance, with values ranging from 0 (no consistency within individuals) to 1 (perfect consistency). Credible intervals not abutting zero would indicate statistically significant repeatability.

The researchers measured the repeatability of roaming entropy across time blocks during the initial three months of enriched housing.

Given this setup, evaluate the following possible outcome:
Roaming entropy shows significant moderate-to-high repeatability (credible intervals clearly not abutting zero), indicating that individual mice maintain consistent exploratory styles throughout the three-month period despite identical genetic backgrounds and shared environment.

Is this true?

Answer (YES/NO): NO